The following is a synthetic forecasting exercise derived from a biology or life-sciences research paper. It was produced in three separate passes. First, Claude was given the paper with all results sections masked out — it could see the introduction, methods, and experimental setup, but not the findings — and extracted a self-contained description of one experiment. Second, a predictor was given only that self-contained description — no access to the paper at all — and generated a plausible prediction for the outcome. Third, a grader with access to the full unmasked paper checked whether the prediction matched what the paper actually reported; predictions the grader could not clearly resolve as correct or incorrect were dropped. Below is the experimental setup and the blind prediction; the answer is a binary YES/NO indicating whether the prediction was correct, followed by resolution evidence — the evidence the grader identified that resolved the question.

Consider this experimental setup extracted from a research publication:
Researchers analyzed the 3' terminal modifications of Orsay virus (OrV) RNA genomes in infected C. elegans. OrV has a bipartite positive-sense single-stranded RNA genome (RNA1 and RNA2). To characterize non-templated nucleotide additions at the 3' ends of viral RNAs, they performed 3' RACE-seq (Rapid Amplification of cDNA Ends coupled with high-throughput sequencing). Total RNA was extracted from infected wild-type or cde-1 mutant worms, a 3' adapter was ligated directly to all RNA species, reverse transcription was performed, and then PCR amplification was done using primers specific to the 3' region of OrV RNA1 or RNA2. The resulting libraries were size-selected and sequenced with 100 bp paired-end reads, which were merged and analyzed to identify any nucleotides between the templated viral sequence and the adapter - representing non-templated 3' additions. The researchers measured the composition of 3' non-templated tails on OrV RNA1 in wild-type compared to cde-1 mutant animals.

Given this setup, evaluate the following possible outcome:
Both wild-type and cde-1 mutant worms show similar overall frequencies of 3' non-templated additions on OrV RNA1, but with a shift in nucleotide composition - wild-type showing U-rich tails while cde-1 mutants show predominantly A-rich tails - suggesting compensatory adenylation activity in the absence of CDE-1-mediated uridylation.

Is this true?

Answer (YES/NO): NO